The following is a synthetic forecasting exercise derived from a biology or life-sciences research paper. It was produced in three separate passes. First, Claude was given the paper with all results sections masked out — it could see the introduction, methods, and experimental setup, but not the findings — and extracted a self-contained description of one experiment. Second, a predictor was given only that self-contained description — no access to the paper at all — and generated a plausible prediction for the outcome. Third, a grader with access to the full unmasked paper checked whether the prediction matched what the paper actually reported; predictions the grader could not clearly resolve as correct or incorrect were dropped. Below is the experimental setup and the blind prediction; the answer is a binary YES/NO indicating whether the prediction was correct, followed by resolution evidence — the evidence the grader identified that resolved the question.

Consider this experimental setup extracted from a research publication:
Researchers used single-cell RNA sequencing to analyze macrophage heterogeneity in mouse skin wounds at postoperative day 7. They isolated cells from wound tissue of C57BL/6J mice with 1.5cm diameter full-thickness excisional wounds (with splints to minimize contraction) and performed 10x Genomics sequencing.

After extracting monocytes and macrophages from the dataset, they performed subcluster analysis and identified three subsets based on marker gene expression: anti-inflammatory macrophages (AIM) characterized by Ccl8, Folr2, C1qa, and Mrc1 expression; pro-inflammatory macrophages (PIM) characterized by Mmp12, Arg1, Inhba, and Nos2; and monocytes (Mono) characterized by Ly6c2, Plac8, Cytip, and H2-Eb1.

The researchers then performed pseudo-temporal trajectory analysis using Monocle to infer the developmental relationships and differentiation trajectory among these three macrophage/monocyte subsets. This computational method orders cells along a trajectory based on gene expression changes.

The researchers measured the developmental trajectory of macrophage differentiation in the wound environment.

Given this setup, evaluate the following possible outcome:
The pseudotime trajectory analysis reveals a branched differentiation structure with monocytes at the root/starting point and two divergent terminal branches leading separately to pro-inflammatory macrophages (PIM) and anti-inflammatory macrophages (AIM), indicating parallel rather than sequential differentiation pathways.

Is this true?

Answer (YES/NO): NO